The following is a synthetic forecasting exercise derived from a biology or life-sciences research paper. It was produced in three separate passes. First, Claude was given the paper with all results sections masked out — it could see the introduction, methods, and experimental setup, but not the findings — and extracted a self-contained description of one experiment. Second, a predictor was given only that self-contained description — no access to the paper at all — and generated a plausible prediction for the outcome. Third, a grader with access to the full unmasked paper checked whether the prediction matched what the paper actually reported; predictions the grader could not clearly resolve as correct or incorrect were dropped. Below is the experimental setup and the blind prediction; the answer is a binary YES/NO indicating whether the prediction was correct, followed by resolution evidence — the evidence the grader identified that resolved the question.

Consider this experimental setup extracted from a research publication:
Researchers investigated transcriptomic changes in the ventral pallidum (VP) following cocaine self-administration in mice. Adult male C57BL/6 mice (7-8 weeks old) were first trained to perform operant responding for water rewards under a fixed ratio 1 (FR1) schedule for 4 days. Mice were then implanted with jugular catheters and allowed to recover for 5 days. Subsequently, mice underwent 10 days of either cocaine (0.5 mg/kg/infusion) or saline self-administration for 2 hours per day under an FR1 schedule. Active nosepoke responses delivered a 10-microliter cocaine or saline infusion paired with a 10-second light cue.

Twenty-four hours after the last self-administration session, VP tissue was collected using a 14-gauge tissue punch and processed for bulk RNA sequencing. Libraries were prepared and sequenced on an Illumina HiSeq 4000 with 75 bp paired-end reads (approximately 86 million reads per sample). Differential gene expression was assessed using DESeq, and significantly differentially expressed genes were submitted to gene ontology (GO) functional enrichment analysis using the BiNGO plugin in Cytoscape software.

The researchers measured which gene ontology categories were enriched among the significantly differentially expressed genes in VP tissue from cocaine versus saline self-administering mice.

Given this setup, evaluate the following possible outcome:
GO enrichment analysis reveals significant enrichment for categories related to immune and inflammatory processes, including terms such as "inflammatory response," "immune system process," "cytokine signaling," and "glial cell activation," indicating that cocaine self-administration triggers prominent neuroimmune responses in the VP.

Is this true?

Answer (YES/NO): NO